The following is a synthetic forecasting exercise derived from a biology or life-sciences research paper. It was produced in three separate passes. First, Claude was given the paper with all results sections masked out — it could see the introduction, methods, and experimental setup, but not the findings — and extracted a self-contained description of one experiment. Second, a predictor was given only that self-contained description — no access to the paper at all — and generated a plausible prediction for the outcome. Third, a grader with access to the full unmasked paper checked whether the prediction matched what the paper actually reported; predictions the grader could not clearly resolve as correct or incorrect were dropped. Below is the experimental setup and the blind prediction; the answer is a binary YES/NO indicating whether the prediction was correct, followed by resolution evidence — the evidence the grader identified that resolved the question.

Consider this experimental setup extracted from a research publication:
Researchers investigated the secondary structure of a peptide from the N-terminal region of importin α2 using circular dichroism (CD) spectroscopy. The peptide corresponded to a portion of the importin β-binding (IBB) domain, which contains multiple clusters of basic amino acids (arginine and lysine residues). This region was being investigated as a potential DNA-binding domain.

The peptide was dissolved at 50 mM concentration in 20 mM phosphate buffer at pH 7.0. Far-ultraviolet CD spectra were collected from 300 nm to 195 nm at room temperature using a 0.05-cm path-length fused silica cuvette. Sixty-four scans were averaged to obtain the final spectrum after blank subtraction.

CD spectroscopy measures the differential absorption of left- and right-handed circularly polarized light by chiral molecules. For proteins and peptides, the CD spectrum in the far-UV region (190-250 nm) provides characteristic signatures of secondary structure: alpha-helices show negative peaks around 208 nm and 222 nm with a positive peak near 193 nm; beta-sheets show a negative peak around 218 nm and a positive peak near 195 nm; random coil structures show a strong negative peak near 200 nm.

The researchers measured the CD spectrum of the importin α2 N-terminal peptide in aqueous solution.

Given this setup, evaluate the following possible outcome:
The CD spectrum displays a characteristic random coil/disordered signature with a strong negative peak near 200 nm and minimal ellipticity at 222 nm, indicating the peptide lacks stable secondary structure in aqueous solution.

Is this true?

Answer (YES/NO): NO